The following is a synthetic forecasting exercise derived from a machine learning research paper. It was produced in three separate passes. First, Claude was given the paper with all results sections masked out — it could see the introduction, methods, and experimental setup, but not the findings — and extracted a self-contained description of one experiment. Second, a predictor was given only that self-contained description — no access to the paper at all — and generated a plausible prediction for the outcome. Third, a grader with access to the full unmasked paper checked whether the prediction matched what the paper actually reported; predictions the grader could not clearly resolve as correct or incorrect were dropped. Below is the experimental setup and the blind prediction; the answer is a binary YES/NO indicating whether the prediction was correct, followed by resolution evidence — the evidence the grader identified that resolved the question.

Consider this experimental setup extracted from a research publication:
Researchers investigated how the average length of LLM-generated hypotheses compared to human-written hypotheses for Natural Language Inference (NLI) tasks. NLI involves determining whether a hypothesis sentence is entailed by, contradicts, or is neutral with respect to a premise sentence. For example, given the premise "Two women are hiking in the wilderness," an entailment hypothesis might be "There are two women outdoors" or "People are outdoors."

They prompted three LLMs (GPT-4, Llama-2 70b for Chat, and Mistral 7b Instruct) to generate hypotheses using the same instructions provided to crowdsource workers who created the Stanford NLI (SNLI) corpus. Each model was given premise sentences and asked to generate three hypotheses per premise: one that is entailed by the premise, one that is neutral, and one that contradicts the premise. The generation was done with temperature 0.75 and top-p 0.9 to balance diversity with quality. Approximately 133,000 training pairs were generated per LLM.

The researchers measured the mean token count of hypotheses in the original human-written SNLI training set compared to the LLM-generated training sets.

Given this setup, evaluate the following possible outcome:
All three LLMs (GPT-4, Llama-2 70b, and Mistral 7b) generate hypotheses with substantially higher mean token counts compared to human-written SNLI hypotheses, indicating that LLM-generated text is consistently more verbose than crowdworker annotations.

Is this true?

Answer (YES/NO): NO